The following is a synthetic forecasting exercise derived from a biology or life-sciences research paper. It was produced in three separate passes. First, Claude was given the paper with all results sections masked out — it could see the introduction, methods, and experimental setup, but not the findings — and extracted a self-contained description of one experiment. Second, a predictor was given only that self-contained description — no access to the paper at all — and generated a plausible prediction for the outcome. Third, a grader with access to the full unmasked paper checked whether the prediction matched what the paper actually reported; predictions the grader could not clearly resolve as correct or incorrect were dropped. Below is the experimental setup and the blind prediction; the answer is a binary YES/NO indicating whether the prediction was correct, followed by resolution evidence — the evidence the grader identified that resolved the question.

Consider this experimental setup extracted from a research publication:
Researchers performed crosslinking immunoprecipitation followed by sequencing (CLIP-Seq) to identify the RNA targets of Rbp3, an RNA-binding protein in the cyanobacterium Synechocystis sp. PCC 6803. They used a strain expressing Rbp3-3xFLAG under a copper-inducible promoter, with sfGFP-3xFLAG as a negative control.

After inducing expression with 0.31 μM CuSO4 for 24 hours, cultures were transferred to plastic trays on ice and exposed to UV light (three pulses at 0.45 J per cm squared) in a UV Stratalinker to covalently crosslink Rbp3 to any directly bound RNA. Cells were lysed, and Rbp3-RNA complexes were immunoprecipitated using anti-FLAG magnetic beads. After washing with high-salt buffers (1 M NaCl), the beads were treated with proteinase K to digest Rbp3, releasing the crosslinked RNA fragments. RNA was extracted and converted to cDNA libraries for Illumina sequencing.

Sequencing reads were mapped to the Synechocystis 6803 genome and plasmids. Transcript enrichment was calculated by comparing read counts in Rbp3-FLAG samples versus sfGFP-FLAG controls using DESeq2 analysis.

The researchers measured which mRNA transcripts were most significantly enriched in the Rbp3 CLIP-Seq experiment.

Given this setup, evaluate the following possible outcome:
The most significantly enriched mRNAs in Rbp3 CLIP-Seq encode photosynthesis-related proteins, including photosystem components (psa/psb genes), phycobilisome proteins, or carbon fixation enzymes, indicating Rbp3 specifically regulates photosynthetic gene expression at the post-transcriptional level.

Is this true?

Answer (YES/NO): YES